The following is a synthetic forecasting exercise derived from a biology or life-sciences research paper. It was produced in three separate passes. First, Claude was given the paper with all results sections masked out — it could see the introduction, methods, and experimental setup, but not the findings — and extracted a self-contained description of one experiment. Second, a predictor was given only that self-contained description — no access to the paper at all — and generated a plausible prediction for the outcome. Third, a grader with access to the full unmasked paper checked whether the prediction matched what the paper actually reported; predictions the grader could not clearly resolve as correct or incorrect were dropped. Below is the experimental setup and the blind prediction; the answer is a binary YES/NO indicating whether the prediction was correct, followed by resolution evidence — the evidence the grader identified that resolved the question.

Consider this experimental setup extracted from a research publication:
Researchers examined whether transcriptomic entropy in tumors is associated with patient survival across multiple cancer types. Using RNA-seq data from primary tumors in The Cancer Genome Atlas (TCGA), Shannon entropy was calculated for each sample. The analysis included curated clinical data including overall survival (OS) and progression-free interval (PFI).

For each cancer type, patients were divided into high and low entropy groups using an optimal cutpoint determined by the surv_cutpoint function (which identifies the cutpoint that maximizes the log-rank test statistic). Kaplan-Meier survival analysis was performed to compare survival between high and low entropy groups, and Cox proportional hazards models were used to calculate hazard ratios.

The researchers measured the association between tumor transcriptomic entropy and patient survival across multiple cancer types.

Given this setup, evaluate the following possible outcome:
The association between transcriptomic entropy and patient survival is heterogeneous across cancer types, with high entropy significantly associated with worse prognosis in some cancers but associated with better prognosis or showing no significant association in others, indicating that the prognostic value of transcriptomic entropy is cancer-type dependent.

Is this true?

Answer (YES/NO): YES